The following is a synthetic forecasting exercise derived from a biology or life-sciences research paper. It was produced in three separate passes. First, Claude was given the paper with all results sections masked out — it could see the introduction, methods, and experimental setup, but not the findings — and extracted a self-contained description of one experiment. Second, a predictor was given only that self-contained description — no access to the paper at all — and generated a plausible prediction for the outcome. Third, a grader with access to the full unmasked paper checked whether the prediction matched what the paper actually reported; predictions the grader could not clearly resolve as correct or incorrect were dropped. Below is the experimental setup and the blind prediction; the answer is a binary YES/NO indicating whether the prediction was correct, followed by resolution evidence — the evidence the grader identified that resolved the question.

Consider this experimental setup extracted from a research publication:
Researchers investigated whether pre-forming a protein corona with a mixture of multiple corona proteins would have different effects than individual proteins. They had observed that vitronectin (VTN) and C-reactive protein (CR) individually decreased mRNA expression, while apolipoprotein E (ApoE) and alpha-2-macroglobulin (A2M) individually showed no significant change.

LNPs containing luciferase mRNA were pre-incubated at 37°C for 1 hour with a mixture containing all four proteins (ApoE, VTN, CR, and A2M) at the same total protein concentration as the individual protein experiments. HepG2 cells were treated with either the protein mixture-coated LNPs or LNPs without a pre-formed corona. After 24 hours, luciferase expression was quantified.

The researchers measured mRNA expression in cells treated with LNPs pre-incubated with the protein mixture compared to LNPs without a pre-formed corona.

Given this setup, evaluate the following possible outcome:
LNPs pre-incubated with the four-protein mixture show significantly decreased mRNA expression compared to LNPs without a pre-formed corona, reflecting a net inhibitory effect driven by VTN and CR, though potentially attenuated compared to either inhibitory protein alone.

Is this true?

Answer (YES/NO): NO